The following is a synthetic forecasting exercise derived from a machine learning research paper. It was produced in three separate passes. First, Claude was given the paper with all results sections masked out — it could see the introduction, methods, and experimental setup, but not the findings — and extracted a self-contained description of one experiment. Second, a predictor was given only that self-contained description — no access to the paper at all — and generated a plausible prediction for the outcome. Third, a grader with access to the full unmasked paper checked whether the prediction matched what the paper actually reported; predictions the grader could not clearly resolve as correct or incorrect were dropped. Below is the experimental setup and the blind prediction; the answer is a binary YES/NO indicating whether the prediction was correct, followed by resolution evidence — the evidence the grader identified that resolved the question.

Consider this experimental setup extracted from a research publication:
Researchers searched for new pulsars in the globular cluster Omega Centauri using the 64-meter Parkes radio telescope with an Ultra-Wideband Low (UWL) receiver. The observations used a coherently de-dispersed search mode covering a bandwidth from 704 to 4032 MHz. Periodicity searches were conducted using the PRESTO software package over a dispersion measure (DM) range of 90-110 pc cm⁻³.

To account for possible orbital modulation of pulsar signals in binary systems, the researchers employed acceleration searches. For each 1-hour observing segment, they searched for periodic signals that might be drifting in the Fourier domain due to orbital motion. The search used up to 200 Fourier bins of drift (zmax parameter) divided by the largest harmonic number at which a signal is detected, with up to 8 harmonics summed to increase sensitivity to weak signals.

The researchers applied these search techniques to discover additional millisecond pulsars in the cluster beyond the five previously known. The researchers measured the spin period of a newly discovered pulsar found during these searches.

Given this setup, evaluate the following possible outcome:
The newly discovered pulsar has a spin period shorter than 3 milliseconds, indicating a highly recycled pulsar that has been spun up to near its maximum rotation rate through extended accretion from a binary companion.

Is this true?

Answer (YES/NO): NO